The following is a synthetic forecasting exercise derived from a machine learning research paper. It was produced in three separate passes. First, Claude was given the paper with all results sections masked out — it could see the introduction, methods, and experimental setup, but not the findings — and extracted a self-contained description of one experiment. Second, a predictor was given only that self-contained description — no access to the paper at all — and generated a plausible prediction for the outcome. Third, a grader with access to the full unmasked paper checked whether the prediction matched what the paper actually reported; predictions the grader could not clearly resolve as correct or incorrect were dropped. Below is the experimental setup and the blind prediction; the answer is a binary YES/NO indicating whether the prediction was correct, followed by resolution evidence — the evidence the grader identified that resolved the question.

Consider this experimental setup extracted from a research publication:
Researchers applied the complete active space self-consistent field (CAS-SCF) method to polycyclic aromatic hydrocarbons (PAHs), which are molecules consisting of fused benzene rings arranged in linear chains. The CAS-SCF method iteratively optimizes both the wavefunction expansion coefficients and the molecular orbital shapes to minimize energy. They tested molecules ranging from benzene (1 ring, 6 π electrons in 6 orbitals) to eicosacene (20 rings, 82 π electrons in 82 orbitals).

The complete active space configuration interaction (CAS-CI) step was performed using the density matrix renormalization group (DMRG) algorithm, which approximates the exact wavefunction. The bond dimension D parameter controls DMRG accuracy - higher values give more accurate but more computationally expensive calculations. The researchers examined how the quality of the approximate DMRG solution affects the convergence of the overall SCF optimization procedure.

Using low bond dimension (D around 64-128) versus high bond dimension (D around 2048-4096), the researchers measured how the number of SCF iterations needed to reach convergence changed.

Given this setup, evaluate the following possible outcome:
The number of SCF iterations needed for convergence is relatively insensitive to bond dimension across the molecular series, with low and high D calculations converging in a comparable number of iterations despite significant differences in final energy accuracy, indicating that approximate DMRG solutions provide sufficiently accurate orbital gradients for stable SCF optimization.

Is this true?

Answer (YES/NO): NO